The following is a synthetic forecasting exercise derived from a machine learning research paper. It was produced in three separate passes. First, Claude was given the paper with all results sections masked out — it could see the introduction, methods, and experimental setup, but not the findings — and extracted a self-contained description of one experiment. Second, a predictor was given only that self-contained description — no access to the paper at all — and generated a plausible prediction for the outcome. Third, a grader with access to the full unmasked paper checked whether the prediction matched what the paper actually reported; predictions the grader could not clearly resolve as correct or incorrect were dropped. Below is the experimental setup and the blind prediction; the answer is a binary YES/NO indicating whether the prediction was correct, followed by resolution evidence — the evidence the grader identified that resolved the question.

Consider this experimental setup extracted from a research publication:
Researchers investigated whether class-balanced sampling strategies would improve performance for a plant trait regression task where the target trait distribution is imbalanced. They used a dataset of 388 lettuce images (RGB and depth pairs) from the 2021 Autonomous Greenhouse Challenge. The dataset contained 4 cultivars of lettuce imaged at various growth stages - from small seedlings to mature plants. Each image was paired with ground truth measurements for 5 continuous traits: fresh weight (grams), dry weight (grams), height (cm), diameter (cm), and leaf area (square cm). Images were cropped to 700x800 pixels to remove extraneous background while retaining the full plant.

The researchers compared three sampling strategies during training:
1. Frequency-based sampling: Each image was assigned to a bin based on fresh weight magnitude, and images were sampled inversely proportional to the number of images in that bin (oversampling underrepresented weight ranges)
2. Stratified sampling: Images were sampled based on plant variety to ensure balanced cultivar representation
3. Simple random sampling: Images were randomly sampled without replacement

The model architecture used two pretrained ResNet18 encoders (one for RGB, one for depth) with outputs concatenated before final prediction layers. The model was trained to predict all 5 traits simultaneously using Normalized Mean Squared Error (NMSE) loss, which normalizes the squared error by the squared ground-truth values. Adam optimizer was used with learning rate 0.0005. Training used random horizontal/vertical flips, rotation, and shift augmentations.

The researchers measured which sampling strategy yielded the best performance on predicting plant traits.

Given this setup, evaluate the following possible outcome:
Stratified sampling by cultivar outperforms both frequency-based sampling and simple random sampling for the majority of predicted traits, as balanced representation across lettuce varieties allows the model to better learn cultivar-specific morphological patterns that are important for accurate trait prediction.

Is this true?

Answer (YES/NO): NO